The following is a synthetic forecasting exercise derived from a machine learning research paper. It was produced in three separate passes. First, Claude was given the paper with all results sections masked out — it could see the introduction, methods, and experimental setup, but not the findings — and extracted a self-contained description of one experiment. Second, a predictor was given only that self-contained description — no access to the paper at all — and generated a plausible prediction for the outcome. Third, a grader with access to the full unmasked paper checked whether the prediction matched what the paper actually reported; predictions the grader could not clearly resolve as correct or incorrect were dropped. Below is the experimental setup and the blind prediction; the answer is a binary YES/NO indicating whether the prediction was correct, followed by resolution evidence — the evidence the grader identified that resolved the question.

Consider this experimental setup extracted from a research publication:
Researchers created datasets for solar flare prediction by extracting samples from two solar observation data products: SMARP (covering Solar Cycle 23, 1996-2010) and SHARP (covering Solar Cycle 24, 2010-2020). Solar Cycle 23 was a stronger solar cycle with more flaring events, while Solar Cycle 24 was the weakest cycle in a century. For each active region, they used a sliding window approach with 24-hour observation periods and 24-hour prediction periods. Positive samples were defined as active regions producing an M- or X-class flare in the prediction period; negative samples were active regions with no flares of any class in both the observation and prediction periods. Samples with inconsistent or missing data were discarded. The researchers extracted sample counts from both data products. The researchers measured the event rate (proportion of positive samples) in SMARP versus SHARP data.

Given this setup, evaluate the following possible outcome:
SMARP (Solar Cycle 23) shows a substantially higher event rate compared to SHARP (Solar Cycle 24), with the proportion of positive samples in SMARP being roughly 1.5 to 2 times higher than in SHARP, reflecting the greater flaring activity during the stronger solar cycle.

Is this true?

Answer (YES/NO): NO